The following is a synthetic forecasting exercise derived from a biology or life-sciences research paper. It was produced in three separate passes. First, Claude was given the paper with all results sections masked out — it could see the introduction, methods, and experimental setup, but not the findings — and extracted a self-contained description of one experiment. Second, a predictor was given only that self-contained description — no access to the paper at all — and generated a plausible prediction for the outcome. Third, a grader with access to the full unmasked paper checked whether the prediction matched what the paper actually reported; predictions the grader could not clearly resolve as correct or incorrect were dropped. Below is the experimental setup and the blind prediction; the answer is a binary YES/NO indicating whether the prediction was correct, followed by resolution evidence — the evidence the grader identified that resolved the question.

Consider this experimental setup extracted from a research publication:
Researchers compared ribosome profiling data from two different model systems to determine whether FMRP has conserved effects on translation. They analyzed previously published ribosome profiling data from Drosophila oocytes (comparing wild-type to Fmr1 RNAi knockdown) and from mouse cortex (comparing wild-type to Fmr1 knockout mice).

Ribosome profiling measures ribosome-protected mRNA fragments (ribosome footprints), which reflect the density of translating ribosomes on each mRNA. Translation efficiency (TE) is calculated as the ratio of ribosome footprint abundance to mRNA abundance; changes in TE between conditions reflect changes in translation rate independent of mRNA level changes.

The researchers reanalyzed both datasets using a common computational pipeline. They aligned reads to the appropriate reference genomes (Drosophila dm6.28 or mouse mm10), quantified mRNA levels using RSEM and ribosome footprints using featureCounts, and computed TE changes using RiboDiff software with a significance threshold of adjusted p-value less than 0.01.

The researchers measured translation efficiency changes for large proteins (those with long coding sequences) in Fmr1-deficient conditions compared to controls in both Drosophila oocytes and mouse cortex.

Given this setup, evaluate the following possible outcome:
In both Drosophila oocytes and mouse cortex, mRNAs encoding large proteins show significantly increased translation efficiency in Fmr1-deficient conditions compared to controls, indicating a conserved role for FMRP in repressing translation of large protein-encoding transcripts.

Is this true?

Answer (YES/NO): NO